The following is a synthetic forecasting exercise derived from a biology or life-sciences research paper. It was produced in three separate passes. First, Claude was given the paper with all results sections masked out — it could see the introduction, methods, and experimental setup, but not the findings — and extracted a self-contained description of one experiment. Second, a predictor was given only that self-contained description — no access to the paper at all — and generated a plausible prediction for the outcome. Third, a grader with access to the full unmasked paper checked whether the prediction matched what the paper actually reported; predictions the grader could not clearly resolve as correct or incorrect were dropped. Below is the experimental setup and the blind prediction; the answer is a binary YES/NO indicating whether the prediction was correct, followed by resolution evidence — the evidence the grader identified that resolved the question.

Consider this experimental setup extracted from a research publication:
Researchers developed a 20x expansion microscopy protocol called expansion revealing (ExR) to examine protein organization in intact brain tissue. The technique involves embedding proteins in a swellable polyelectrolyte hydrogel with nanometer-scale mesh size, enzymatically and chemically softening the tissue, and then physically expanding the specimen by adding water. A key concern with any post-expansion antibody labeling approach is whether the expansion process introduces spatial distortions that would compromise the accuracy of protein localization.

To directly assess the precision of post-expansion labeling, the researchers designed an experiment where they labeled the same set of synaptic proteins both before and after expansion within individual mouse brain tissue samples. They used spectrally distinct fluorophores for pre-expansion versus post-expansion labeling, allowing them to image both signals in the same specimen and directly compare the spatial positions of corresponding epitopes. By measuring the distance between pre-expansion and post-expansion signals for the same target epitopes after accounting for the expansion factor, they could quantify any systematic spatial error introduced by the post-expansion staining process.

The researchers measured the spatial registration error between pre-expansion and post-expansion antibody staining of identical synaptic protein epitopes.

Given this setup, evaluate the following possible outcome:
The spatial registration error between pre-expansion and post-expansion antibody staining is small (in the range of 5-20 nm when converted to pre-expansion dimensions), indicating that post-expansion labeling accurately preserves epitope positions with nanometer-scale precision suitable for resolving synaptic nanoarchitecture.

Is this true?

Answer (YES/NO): YES